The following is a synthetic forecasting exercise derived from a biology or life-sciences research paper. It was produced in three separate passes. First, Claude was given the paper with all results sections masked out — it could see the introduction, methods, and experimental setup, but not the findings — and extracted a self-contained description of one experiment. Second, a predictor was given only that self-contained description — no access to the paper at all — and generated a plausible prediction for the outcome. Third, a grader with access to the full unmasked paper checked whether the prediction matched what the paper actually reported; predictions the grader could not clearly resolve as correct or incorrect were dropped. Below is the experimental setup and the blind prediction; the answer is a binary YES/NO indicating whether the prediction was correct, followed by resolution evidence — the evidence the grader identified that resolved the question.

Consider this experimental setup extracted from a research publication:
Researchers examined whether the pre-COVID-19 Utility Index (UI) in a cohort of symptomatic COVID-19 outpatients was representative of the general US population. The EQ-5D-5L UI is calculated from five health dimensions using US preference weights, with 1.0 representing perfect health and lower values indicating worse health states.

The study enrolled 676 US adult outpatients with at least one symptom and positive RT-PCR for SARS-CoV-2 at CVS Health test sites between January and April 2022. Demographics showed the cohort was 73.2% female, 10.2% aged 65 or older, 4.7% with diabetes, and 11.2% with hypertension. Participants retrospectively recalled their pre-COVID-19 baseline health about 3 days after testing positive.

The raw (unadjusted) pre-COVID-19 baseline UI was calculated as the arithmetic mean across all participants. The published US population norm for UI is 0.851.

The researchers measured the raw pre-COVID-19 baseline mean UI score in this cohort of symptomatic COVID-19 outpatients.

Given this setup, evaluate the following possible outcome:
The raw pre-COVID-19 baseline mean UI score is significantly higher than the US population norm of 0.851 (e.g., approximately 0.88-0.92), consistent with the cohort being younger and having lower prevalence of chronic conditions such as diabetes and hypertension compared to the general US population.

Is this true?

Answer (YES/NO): YES